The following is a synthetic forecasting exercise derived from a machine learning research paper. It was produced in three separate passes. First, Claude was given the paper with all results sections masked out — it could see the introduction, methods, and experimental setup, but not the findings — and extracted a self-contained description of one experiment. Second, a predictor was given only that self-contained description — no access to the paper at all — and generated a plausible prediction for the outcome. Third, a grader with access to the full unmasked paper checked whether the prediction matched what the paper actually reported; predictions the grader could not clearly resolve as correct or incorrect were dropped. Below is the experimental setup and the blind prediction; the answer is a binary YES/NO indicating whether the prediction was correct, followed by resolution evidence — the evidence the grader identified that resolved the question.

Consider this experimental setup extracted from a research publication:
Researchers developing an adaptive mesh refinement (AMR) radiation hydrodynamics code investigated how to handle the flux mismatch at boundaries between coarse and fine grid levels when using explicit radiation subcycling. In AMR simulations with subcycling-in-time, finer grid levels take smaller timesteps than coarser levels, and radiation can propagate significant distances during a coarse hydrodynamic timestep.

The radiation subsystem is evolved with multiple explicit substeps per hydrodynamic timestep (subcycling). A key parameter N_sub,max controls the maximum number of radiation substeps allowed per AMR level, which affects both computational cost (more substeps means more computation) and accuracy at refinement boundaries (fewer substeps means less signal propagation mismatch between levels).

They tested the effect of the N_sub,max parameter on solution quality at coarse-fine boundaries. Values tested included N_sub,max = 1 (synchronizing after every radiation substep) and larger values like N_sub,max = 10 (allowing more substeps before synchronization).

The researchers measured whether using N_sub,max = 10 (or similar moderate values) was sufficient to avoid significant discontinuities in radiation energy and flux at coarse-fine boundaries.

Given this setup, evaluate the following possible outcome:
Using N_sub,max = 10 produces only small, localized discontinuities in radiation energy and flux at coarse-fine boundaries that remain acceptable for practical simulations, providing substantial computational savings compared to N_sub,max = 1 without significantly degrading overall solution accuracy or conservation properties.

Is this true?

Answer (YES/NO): YES